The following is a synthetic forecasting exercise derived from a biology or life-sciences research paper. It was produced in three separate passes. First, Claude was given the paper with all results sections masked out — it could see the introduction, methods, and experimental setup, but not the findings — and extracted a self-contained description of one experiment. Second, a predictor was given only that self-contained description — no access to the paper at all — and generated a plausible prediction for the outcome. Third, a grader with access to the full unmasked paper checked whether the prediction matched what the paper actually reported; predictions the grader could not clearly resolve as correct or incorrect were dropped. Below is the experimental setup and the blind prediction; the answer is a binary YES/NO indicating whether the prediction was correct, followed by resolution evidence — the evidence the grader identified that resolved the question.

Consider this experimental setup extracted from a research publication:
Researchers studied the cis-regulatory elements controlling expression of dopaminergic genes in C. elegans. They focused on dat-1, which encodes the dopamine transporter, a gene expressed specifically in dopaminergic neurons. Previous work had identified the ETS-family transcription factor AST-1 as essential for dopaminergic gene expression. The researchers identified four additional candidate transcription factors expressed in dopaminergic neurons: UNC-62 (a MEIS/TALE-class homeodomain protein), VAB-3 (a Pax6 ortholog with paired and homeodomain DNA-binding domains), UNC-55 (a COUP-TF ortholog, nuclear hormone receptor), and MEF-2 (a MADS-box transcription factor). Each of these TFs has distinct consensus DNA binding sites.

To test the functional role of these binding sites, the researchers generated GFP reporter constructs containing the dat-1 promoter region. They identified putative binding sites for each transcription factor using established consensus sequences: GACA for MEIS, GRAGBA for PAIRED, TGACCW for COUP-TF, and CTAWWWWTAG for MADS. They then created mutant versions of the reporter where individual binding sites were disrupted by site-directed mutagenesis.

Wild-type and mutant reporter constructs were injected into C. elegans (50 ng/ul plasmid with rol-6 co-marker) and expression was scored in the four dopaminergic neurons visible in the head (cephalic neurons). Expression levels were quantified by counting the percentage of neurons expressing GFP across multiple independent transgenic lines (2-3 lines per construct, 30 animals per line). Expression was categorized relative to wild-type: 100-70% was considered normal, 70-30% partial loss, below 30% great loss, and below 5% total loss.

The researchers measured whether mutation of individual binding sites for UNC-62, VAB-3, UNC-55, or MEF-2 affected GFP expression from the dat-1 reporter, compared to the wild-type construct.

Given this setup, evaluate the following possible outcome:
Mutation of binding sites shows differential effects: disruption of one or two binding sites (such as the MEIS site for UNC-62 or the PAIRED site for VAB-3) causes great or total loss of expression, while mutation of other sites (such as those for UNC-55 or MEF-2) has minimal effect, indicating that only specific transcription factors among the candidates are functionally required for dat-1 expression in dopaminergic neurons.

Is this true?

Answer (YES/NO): NO